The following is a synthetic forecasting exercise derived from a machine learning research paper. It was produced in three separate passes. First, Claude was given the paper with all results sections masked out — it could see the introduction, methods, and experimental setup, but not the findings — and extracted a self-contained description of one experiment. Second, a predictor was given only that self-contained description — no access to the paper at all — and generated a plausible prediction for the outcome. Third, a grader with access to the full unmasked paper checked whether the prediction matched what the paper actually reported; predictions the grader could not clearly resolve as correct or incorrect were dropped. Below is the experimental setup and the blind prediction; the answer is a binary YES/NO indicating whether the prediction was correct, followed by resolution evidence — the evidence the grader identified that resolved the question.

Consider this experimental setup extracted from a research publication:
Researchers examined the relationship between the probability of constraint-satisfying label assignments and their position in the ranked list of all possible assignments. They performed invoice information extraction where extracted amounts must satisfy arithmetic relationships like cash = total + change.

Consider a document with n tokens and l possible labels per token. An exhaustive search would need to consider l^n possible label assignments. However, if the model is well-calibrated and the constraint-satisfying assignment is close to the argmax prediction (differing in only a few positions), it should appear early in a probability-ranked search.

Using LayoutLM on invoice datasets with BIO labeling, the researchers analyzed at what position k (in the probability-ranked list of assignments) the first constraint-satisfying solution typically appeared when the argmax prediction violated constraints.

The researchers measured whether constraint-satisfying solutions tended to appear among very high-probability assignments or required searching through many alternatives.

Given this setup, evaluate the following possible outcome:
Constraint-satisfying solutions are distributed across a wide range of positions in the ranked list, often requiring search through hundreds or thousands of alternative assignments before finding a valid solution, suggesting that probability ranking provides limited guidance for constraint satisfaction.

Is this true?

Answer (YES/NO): NO